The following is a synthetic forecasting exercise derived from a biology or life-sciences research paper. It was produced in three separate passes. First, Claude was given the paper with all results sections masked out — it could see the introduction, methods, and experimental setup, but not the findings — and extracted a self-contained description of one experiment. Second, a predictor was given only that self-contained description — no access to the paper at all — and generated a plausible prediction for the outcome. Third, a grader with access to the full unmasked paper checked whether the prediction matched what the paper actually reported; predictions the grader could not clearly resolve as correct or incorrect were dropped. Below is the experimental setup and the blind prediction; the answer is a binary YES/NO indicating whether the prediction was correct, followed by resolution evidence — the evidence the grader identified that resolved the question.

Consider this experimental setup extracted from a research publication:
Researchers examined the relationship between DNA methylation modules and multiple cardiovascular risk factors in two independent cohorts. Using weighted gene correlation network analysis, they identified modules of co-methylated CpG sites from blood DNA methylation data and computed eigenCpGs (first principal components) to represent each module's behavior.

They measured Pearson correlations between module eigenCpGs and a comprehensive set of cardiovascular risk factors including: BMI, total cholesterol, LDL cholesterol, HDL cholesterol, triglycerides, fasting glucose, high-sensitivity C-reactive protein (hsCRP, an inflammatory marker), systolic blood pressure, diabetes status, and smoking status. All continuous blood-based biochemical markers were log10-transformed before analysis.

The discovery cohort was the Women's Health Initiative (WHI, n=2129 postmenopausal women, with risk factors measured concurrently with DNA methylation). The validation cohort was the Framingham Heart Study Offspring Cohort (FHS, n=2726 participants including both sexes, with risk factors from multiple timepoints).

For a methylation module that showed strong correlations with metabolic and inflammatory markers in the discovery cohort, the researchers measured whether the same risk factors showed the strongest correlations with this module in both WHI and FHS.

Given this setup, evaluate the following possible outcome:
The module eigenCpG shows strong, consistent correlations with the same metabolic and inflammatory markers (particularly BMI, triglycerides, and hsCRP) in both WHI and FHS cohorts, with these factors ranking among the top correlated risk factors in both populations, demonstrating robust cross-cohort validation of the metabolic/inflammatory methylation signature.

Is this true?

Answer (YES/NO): NO